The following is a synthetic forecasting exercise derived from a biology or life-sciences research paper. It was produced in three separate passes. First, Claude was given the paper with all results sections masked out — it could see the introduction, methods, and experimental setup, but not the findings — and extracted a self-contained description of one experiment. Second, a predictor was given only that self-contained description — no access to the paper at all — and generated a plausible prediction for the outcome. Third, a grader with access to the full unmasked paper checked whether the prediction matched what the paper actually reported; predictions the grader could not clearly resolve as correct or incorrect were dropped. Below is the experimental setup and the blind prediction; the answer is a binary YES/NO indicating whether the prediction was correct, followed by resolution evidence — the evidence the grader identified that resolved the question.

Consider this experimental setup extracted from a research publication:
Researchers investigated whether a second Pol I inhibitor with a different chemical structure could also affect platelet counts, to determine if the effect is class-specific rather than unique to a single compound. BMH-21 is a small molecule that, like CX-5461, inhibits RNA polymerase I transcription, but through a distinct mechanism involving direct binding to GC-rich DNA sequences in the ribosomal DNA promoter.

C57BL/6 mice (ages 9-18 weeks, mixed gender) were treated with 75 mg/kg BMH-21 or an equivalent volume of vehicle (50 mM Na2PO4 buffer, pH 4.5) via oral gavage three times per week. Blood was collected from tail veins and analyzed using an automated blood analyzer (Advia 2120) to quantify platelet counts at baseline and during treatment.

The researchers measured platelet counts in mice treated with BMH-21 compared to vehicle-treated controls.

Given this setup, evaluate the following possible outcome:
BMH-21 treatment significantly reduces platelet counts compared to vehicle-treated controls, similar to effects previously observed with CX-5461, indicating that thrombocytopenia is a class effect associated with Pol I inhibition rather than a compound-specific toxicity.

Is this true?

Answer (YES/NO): NO